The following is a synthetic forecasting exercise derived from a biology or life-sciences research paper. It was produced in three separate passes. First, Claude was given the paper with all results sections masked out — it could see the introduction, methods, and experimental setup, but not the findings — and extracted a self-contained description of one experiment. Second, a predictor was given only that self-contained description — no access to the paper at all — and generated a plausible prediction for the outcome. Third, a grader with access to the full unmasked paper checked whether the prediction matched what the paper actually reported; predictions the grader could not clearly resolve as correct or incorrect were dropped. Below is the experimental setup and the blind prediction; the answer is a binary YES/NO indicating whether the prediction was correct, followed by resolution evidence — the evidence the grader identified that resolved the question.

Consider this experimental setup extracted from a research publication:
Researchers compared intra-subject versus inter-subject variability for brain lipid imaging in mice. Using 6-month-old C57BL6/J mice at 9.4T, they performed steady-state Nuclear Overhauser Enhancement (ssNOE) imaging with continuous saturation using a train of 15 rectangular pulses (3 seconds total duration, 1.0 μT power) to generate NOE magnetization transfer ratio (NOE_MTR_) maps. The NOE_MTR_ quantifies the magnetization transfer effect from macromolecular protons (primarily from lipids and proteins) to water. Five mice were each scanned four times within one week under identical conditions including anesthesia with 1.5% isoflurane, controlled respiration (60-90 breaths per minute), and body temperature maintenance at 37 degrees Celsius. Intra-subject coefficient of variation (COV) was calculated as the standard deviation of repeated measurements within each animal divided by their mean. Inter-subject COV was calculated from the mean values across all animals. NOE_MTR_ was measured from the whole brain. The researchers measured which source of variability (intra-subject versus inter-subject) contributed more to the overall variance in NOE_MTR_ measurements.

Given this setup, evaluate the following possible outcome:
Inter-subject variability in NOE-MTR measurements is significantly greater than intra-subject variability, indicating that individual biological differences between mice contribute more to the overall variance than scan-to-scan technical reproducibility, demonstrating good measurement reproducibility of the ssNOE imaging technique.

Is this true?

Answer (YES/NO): NO